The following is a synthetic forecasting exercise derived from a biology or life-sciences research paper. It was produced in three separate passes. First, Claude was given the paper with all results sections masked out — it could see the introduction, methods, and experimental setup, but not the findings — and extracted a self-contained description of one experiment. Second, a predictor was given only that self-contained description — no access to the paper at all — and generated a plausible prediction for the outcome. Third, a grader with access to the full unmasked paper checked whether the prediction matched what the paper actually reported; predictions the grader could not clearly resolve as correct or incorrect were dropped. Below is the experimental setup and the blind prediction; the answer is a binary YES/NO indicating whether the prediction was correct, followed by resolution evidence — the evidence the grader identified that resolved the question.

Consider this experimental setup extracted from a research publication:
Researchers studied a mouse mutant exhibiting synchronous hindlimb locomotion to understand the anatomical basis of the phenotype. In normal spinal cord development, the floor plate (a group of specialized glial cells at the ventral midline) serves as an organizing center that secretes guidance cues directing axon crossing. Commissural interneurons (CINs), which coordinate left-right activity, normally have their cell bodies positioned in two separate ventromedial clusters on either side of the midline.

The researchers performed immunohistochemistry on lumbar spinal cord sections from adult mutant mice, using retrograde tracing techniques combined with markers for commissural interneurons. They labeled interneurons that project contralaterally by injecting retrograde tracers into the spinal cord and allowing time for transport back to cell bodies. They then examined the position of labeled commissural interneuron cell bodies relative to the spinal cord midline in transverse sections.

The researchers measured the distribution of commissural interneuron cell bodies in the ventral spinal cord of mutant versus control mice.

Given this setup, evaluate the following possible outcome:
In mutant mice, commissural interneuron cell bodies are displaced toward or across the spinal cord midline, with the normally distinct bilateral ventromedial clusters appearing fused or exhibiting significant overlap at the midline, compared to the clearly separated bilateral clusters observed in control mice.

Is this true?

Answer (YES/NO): YES